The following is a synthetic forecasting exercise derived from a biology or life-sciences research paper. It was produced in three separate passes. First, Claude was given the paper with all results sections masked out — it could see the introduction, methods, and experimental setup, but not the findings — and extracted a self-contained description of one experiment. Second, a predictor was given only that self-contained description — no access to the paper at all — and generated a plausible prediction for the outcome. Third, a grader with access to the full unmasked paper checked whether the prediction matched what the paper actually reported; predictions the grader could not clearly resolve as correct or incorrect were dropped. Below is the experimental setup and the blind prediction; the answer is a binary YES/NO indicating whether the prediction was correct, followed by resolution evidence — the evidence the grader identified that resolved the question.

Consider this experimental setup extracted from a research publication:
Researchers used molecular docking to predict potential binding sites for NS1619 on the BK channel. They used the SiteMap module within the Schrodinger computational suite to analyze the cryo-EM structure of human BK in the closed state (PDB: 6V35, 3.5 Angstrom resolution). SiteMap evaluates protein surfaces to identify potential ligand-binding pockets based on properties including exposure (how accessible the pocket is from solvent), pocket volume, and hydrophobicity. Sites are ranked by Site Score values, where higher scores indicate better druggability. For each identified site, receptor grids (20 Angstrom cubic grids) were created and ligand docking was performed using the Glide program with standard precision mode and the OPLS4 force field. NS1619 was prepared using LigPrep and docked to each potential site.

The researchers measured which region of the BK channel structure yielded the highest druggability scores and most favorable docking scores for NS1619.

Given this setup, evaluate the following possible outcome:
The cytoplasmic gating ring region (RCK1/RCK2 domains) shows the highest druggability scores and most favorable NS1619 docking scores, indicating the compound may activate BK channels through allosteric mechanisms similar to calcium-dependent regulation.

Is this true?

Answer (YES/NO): NO